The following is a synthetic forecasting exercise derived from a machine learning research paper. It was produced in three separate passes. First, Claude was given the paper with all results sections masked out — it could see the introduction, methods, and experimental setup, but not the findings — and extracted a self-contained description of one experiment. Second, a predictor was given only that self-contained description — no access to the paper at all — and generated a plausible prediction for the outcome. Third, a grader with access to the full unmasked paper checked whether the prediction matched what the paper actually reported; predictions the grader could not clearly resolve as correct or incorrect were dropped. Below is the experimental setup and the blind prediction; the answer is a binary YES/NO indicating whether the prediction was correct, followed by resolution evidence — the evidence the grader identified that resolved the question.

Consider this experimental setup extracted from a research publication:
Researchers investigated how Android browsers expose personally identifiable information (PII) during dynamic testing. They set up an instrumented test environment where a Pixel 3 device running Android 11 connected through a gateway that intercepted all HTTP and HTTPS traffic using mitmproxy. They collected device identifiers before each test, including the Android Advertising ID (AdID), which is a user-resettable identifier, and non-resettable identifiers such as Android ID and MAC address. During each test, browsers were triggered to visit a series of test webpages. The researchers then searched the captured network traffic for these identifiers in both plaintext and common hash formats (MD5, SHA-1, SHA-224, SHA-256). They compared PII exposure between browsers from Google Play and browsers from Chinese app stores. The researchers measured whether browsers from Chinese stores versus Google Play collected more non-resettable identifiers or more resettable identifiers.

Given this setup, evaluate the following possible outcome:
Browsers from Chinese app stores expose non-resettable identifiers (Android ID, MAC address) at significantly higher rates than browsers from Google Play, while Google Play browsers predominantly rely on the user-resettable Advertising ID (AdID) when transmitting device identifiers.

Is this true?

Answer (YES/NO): YES